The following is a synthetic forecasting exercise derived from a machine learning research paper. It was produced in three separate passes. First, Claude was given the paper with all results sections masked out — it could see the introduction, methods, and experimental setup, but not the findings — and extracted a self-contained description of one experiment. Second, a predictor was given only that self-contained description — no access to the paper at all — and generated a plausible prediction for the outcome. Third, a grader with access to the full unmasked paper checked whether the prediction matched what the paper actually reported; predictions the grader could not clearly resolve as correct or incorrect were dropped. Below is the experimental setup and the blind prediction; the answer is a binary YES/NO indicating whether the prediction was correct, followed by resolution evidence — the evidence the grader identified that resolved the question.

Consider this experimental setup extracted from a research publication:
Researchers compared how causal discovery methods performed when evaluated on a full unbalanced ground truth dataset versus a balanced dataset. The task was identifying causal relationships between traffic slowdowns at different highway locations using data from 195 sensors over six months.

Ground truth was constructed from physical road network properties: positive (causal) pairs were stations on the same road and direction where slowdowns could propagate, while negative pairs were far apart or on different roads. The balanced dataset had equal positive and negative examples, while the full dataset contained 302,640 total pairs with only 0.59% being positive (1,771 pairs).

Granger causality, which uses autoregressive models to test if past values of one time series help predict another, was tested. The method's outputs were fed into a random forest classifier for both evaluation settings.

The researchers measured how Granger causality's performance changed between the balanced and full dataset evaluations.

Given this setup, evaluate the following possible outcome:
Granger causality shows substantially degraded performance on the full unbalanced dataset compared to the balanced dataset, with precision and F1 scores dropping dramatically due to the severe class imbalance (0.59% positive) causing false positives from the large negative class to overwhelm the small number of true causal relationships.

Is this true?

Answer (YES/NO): NO